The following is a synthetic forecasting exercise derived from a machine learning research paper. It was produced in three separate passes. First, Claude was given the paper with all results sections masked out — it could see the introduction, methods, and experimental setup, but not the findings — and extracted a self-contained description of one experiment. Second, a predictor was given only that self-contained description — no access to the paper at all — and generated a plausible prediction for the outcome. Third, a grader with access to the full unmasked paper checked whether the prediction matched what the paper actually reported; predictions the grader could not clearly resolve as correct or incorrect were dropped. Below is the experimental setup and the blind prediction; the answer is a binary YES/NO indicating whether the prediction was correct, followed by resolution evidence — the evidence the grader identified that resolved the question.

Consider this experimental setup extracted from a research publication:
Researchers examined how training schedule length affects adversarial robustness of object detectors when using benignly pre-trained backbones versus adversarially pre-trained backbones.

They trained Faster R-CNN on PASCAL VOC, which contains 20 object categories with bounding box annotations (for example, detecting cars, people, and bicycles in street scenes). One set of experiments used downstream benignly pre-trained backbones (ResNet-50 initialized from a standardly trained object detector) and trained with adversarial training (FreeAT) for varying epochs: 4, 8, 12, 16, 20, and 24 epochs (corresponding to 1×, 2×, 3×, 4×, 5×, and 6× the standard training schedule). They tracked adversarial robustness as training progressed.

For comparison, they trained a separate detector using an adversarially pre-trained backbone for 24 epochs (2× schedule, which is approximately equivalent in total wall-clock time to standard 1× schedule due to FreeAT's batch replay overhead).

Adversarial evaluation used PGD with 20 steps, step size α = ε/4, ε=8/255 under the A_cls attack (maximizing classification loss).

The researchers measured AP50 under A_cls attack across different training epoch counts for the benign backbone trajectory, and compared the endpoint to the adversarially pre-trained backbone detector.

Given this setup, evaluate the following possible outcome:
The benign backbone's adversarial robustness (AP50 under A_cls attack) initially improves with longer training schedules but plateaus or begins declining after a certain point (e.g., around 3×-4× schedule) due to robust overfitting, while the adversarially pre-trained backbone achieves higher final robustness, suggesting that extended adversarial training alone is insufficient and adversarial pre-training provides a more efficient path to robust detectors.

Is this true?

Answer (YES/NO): NO